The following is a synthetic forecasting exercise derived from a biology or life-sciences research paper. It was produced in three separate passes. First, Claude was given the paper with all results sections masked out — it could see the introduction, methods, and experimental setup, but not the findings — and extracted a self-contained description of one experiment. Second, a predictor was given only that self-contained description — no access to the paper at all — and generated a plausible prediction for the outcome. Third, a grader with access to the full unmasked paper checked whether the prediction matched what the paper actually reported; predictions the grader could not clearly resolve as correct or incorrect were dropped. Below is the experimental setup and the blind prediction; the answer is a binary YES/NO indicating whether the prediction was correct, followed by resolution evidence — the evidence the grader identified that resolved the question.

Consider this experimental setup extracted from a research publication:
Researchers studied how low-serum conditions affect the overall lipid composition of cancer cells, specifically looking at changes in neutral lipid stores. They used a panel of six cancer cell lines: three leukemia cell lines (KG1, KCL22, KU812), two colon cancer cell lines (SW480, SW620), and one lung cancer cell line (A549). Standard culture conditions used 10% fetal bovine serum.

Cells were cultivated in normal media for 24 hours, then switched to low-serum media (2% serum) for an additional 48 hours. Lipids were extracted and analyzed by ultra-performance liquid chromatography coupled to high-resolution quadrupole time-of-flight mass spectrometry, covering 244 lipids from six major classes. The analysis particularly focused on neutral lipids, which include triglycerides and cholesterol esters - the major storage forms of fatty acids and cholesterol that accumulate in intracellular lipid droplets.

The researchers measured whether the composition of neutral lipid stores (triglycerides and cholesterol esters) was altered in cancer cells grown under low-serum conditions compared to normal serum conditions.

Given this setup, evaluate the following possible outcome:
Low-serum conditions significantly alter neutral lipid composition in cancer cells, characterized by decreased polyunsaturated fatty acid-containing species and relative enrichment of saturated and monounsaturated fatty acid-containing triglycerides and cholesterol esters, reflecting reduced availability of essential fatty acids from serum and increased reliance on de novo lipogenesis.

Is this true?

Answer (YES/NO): YES